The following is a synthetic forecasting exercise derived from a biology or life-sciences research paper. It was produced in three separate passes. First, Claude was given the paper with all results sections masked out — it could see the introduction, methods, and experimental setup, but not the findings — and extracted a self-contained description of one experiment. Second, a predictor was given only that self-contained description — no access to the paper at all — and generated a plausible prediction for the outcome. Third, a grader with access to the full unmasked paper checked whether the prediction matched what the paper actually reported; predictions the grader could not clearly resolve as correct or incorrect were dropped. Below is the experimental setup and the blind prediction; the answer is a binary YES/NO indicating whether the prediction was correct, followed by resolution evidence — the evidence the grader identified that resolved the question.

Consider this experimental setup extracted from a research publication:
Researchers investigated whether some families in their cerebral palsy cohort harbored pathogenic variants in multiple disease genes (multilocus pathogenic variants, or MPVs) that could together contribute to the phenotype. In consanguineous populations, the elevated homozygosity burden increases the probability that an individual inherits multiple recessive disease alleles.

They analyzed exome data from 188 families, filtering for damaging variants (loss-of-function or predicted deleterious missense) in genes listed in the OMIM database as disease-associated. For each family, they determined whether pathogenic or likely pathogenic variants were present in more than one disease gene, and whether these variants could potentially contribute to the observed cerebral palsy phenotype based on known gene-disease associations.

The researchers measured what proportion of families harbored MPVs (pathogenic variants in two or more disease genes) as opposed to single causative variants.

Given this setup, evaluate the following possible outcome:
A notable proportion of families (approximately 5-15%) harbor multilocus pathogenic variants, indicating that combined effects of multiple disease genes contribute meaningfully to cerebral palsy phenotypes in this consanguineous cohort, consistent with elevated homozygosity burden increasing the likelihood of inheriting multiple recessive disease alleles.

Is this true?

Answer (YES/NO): NO